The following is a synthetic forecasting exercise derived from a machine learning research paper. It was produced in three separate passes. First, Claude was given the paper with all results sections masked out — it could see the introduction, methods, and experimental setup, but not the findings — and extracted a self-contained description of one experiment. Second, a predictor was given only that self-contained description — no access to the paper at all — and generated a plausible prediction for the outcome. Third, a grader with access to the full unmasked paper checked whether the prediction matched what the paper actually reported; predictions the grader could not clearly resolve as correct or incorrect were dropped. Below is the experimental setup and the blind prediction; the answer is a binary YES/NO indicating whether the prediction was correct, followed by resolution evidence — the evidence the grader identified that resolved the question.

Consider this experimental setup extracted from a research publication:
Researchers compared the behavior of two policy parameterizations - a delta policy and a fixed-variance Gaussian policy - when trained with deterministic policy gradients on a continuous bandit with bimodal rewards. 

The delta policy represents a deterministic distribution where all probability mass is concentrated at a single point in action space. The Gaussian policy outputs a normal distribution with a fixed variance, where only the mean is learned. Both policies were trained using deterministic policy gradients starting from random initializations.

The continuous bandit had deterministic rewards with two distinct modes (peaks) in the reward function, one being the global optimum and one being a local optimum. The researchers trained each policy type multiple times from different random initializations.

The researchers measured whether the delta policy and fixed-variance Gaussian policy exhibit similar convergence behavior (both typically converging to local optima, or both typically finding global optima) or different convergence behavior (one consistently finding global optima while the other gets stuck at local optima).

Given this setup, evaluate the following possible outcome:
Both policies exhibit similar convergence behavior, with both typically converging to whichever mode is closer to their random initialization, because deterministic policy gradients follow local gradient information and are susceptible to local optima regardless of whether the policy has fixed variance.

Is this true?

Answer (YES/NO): YES